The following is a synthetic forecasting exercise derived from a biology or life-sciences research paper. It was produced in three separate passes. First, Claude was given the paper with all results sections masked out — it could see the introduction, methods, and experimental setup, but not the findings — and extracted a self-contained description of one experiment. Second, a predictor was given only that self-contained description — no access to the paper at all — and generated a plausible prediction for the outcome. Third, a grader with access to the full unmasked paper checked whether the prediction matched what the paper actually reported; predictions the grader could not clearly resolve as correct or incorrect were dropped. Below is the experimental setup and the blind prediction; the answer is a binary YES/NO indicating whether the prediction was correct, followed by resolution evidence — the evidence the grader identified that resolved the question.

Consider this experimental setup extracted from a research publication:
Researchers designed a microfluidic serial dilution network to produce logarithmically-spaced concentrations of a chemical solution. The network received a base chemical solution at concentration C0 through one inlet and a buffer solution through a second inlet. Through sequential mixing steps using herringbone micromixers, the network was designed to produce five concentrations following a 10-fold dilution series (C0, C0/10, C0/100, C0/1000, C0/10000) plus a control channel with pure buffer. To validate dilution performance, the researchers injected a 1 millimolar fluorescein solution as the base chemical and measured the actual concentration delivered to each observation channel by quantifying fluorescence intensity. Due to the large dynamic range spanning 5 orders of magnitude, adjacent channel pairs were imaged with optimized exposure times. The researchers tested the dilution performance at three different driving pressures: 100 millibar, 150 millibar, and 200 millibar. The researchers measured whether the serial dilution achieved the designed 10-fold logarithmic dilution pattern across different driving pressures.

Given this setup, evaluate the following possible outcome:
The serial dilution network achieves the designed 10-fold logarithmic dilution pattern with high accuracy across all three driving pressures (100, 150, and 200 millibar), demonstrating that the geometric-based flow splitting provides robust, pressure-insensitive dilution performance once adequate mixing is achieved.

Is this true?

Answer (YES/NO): YES